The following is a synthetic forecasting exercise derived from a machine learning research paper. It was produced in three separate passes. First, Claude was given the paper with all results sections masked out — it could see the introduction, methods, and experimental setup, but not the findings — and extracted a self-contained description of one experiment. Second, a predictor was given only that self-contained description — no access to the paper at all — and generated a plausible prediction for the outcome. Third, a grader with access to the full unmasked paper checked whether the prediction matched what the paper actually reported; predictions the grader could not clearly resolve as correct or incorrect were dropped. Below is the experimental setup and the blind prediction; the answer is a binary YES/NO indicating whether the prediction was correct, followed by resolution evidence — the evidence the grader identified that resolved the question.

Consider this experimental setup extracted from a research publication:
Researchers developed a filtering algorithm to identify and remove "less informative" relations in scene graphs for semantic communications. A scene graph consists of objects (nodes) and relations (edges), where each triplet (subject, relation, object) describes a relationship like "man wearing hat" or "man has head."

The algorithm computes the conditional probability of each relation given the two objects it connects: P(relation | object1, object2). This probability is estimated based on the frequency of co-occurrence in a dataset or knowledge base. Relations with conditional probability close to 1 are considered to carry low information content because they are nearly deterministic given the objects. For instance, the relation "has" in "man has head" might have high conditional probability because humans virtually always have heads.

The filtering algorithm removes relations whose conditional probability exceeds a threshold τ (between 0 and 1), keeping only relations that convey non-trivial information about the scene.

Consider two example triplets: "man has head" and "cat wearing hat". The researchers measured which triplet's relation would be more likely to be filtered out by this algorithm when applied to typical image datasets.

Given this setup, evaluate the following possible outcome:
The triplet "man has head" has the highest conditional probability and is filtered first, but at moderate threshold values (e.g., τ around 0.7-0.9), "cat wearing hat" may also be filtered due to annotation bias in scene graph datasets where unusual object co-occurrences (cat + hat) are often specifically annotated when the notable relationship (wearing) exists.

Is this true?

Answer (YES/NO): NO